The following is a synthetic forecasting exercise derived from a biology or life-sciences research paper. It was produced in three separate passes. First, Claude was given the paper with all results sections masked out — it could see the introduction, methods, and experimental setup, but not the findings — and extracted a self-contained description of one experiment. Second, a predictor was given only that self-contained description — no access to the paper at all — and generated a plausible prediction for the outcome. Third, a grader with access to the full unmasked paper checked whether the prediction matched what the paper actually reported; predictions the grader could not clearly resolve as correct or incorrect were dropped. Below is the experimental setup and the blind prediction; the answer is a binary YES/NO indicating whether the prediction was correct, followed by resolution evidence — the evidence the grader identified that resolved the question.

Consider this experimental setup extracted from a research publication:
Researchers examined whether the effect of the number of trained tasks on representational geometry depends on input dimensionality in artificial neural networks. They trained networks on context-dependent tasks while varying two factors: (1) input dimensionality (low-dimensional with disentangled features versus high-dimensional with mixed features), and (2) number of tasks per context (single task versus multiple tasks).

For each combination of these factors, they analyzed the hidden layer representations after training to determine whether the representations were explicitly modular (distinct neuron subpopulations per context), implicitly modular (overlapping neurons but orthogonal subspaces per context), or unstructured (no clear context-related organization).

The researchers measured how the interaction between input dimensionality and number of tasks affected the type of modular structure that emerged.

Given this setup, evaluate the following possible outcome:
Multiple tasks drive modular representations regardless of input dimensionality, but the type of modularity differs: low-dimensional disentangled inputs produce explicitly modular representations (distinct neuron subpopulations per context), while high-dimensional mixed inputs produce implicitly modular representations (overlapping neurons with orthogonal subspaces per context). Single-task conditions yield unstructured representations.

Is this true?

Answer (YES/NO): NO